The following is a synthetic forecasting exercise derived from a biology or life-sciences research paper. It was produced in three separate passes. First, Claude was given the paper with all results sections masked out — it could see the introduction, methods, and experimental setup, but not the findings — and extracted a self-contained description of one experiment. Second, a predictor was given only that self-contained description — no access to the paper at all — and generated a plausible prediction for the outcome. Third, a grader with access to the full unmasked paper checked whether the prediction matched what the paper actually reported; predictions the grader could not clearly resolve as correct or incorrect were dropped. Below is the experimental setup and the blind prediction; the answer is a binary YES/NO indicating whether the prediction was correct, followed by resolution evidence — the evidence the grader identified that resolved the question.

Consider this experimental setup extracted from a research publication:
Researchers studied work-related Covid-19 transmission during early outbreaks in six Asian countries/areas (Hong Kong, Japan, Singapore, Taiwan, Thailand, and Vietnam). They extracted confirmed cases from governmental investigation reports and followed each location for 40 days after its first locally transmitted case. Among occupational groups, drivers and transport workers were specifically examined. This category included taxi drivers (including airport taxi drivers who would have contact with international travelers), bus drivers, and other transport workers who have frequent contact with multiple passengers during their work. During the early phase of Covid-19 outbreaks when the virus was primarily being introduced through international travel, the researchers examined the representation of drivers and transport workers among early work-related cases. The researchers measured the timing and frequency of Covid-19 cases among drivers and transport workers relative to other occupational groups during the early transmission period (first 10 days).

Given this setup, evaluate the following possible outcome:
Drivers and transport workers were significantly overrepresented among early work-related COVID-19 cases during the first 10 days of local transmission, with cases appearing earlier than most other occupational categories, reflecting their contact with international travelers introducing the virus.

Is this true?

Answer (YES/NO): NO